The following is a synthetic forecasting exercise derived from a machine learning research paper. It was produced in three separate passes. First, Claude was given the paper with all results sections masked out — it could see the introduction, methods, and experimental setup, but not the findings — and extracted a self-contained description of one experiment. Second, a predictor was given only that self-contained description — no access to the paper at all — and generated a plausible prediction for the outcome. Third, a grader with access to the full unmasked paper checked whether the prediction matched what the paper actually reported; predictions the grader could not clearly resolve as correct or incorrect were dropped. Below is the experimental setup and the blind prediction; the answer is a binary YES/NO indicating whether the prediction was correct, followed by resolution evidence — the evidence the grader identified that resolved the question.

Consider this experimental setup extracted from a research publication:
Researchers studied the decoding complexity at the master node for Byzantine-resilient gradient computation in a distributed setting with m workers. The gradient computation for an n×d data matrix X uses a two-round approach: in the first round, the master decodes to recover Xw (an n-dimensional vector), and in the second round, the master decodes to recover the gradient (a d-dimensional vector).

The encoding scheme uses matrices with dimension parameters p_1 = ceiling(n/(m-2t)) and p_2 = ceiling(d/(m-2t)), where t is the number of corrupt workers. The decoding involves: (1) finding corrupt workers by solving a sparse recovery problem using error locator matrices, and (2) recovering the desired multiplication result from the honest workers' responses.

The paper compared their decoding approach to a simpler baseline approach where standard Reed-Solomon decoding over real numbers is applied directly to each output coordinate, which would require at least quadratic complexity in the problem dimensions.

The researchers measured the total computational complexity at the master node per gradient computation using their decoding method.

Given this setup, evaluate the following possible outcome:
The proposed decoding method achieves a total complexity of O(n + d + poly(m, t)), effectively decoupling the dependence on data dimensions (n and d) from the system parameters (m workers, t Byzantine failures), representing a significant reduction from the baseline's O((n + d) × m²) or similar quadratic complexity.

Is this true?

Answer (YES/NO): NO